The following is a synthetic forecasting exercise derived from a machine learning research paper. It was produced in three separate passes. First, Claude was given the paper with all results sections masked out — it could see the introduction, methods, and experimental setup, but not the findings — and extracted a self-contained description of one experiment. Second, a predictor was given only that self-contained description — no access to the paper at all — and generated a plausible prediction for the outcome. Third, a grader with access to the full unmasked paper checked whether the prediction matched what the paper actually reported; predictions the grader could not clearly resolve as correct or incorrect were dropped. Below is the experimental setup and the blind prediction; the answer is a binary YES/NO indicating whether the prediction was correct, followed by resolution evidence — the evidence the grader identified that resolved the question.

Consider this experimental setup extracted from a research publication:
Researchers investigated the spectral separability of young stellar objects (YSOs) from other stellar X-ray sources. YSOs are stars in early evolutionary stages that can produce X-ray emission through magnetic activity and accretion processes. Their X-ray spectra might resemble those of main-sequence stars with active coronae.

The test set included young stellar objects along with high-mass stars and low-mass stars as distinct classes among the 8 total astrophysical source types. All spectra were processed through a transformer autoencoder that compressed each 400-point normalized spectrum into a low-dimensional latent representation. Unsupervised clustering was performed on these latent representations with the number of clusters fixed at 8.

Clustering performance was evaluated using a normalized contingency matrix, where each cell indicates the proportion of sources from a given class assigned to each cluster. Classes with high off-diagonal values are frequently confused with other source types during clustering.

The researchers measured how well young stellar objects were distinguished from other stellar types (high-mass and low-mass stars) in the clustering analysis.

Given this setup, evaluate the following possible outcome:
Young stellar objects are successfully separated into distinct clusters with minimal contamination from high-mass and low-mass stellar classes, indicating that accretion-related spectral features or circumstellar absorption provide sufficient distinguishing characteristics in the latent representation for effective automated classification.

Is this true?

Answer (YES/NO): NO